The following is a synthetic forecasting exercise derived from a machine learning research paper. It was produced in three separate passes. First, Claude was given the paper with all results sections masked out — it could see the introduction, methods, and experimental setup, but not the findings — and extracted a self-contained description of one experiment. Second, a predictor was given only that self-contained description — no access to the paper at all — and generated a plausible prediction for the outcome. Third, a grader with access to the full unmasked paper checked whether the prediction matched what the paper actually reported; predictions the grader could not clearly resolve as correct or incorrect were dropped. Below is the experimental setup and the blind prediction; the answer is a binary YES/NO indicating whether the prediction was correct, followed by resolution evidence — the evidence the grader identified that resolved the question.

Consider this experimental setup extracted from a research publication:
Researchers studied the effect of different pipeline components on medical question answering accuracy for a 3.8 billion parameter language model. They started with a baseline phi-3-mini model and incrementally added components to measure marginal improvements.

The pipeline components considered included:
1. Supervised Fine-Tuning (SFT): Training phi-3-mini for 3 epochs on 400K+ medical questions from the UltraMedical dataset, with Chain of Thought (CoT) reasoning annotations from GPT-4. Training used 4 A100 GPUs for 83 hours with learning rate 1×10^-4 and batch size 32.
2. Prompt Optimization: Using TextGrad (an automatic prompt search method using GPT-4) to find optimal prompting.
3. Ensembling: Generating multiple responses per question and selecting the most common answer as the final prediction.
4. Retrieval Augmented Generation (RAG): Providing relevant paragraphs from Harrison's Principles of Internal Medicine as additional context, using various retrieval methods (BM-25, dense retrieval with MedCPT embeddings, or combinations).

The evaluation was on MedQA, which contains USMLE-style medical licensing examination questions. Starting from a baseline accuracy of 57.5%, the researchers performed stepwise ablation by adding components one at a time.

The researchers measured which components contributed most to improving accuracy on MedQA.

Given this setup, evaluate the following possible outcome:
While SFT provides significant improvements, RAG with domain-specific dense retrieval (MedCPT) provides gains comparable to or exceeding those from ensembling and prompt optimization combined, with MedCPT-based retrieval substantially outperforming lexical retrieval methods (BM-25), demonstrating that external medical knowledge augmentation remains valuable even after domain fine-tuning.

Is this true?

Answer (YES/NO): NO